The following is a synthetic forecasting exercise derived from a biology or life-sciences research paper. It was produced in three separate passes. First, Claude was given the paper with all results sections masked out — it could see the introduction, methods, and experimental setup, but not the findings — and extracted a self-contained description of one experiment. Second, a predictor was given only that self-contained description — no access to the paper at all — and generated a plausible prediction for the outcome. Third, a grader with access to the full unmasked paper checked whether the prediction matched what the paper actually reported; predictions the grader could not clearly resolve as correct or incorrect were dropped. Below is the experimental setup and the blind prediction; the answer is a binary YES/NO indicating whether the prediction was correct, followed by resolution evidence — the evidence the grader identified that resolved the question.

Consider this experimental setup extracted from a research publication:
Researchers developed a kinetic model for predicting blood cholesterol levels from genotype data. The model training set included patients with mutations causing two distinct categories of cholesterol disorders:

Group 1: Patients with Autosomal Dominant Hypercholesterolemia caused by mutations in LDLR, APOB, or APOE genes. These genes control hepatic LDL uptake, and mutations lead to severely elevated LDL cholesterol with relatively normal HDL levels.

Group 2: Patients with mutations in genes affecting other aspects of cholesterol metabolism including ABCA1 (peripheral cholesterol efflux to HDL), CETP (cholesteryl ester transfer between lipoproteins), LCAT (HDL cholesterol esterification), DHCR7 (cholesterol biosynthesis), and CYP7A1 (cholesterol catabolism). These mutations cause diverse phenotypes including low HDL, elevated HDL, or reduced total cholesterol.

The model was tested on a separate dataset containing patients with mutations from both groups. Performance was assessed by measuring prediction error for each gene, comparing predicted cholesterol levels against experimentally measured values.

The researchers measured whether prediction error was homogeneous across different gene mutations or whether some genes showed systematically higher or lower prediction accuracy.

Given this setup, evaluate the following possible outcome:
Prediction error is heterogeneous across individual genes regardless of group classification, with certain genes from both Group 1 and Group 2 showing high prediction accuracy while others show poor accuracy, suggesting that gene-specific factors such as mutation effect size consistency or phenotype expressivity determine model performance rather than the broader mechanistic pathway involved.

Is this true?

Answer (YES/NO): YES